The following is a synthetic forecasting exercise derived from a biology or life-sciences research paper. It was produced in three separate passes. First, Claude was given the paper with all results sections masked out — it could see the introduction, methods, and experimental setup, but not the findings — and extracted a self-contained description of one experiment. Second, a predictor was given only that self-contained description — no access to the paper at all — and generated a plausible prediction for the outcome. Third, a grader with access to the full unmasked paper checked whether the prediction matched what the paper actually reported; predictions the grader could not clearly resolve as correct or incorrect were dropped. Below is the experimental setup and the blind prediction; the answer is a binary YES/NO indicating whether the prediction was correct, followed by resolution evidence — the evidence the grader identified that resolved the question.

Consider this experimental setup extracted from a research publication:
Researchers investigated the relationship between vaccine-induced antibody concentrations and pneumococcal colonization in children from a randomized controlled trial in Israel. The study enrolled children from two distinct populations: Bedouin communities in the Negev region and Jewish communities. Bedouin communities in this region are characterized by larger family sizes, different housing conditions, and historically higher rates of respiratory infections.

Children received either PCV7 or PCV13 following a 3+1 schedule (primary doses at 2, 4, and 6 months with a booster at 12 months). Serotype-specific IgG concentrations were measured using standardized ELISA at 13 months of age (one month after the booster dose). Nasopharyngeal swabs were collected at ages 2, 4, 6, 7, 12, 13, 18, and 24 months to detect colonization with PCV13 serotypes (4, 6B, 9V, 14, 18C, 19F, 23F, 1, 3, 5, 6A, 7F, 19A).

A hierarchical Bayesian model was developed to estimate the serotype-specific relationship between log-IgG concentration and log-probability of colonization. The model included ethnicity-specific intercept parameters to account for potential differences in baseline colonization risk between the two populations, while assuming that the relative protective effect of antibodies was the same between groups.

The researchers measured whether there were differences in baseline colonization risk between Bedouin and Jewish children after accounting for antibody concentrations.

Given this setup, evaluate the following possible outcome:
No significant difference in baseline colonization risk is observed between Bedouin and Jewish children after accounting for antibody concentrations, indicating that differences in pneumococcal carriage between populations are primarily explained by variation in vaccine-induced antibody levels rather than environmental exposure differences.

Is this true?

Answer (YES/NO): NO